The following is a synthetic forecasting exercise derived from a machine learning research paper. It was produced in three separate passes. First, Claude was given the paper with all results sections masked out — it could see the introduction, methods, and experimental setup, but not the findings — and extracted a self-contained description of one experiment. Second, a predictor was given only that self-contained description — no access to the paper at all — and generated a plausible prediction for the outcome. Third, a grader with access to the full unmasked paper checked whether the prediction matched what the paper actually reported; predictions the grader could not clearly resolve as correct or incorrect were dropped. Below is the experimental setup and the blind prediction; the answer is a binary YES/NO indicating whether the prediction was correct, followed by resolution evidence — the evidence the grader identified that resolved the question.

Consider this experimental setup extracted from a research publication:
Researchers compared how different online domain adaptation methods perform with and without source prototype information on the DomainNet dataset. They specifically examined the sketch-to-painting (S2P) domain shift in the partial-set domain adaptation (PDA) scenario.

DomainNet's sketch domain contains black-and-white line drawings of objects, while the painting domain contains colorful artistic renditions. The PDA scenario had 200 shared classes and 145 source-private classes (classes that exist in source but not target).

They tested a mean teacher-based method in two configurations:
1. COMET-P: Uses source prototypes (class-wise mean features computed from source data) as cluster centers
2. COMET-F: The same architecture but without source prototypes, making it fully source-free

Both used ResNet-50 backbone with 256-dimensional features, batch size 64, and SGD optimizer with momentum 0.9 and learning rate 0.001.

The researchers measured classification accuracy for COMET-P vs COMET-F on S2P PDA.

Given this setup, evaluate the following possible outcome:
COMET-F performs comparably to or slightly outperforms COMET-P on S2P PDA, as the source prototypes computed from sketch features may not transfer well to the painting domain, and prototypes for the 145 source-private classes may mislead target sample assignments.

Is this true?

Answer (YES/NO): NO